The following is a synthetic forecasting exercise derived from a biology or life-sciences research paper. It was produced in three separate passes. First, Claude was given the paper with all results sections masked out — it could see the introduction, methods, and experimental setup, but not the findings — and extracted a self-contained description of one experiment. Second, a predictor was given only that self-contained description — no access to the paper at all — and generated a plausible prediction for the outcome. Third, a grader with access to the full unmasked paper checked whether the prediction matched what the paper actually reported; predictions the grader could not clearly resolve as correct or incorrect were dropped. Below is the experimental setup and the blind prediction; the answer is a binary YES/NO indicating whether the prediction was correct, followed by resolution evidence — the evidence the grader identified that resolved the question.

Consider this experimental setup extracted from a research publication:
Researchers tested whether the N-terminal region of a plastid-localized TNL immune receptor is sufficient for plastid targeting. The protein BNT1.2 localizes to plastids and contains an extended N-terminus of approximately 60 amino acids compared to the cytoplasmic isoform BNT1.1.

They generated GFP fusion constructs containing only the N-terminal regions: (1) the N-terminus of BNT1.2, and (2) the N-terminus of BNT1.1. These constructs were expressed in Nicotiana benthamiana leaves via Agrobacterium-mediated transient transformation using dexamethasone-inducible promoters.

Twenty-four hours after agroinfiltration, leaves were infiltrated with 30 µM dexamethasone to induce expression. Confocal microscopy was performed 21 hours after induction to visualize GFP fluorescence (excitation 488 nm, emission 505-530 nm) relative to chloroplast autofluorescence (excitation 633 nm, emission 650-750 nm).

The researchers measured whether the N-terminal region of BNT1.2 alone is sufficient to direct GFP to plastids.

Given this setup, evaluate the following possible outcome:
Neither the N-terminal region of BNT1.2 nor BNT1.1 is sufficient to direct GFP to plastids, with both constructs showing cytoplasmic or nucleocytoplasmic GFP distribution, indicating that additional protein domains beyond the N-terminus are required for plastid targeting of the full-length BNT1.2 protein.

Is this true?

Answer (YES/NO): NO